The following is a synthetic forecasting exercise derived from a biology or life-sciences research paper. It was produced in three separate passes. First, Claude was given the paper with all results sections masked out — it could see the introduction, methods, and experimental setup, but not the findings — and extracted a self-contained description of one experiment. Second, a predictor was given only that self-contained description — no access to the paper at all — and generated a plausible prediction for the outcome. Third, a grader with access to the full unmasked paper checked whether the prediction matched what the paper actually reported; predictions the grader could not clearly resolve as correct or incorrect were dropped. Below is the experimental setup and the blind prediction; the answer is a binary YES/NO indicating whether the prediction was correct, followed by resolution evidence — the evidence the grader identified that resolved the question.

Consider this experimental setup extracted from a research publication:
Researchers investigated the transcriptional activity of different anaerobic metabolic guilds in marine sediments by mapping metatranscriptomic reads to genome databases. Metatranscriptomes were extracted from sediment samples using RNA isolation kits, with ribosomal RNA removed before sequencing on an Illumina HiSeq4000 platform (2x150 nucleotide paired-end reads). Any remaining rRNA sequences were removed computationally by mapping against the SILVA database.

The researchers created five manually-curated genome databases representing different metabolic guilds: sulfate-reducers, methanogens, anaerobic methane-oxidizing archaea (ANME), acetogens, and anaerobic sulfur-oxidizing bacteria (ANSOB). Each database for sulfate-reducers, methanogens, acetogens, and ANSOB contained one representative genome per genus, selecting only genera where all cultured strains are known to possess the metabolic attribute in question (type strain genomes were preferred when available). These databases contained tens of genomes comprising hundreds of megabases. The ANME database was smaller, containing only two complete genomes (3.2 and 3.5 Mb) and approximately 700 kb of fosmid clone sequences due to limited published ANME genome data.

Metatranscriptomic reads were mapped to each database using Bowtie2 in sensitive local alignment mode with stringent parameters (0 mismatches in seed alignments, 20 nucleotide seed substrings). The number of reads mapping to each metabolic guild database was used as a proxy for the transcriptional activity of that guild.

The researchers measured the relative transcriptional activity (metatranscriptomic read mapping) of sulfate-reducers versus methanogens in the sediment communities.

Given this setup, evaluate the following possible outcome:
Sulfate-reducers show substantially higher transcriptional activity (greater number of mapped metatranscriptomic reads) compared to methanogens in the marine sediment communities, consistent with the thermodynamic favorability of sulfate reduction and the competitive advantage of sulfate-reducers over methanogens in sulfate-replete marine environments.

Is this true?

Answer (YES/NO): YES